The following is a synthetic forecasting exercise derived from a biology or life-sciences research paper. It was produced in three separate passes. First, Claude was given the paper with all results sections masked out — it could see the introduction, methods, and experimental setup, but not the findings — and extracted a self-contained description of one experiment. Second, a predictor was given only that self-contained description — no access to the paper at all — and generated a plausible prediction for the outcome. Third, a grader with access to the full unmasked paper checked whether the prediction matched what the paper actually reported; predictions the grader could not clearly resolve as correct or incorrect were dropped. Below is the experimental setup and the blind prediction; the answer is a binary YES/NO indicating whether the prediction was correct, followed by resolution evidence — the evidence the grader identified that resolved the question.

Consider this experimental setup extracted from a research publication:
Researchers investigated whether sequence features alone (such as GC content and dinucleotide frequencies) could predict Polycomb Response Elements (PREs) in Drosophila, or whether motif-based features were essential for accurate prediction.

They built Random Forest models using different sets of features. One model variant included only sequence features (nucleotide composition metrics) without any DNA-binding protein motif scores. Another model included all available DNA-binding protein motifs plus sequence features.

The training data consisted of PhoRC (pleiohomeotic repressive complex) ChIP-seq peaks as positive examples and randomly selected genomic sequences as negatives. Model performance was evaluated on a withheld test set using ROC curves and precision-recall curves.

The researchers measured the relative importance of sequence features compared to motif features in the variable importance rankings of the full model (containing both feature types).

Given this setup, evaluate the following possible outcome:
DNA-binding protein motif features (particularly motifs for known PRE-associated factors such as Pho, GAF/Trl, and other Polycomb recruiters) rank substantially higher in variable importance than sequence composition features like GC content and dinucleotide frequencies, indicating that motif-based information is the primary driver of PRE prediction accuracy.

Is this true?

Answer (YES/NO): YES